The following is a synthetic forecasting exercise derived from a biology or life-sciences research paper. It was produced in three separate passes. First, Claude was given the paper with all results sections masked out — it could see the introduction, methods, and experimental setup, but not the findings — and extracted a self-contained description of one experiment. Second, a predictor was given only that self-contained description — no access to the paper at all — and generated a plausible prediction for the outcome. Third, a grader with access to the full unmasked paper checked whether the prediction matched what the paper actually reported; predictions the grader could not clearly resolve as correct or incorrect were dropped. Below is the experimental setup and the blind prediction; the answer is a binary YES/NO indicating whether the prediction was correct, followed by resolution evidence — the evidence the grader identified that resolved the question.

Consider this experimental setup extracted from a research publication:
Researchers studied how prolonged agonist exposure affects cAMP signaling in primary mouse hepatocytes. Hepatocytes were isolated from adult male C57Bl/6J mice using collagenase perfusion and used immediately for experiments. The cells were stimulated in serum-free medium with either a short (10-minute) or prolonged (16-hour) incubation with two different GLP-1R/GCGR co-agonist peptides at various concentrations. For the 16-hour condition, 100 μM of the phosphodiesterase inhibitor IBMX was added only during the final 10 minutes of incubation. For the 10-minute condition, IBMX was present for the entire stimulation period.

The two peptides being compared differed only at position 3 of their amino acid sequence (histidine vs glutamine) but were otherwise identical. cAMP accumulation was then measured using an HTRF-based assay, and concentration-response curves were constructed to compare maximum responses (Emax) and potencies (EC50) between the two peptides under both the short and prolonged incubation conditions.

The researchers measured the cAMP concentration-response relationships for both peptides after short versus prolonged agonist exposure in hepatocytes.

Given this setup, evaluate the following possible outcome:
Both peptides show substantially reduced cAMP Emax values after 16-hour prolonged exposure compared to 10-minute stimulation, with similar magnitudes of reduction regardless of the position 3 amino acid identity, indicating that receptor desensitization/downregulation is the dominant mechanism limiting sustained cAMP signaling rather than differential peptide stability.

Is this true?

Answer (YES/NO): NO